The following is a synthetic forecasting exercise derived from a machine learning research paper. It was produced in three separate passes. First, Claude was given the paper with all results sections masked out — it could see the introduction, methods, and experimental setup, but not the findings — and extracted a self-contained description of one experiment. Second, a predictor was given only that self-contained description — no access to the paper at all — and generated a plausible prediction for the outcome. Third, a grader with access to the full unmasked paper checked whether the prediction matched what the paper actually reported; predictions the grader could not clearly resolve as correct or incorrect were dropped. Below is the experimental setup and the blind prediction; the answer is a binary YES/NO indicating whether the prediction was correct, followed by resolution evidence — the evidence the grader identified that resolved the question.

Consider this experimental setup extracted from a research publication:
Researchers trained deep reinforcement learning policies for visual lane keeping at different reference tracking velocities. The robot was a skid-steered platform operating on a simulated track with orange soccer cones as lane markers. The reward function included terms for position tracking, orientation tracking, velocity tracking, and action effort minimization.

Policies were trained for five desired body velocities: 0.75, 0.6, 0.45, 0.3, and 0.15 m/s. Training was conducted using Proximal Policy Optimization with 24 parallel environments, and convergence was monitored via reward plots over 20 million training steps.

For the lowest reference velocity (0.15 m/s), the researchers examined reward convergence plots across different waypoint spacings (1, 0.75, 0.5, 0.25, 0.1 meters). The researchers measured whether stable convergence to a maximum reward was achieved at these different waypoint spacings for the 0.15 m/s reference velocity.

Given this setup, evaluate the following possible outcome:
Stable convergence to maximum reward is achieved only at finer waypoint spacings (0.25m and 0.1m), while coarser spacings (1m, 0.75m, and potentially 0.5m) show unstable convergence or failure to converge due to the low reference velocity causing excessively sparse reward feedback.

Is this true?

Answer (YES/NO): NO